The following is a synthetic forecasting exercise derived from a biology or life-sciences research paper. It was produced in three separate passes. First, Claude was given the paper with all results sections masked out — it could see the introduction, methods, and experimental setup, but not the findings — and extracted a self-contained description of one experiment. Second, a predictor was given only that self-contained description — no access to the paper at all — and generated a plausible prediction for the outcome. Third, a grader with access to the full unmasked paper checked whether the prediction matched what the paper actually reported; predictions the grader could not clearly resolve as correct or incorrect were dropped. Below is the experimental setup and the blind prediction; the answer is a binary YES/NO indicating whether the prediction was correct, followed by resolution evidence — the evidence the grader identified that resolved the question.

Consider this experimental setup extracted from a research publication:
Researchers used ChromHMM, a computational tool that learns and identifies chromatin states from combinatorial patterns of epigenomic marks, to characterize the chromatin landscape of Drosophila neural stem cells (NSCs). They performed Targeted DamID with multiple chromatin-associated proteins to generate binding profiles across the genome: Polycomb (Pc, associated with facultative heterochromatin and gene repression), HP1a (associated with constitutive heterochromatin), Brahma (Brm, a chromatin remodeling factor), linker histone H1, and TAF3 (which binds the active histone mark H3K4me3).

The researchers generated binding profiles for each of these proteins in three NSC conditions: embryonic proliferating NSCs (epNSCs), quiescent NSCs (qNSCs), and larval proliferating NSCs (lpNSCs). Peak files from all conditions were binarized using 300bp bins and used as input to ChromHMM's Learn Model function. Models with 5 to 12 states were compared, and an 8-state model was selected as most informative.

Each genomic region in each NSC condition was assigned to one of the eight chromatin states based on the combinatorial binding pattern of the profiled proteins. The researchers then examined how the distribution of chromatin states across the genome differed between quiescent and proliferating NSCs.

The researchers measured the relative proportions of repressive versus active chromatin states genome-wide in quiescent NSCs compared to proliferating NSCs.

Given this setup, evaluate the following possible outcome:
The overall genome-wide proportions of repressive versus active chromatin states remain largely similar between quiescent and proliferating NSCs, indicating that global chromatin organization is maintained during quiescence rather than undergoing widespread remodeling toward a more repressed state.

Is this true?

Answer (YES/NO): NO